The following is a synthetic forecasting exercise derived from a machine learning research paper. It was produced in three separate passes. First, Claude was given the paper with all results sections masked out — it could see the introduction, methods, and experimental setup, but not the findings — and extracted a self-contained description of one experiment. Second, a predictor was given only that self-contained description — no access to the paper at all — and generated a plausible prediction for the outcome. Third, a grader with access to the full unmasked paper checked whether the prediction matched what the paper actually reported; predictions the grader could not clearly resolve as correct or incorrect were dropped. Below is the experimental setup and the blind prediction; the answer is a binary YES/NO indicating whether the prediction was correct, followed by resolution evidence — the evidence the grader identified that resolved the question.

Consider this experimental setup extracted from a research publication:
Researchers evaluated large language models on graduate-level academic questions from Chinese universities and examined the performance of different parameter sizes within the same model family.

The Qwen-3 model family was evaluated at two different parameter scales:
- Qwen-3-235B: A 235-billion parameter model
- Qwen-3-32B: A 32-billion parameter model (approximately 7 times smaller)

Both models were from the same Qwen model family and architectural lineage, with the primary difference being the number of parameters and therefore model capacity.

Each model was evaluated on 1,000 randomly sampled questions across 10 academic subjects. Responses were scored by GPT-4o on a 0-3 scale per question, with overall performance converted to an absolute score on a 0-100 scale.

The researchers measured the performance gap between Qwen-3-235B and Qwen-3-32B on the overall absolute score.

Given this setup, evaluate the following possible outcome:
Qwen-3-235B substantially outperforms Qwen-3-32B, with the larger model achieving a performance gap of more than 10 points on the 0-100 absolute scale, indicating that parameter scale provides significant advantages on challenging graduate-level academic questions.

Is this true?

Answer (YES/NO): NO